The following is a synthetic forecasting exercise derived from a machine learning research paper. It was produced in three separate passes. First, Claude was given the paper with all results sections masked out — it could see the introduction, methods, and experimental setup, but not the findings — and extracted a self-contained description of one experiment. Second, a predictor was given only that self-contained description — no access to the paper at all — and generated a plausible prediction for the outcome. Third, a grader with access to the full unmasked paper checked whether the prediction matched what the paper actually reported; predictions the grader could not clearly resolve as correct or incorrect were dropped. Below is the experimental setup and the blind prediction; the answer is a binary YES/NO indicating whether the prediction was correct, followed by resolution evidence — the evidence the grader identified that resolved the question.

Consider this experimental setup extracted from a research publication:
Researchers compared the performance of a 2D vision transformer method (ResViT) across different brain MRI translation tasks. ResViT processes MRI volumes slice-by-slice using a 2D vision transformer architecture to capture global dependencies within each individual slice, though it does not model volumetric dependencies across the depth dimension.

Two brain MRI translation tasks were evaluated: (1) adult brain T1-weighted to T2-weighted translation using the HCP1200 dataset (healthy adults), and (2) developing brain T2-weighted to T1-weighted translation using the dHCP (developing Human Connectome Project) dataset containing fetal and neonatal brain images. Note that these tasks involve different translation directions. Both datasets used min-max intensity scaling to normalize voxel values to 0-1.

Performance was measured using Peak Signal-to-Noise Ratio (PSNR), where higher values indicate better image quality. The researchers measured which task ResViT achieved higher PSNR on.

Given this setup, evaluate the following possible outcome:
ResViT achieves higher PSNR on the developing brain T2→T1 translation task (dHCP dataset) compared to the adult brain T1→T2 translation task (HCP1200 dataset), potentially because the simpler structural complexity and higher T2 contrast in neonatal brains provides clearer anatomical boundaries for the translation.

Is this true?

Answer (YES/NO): NO